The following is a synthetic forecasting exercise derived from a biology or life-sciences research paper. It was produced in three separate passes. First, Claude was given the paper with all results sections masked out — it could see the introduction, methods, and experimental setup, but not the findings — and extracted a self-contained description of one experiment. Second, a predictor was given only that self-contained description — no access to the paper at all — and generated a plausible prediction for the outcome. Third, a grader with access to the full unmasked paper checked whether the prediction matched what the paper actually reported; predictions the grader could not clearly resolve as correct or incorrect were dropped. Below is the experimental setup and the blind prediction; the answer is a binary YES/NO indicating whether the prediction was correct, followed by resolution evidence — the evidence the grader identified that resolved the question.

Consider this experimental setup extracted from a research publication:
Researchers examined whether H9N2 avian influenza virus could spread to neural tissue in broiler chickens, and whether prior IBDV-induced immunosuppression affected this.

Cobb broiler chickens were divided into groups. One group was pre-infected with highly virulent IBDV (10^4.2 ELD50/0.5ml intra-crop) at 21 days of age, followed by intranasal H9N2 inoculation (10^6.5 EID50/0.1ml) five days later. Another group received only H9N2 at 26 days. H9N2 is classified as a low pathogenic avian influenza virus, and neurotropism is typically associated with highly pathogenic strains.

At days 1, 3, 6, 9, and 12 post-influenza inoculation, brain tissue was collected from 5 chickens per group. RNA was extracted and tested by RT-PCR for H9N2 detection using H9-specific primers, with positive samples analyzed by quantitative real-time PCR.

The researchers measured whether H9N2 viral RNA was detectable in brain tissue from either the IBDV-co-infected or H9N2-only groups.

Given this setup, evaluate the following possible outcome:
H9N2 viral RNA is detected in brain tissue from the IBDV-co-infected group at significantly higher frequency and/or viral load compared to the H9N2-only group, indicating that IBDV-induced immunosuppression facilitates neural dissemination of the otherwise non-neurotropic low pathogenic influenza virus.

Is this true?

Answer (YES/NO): NO